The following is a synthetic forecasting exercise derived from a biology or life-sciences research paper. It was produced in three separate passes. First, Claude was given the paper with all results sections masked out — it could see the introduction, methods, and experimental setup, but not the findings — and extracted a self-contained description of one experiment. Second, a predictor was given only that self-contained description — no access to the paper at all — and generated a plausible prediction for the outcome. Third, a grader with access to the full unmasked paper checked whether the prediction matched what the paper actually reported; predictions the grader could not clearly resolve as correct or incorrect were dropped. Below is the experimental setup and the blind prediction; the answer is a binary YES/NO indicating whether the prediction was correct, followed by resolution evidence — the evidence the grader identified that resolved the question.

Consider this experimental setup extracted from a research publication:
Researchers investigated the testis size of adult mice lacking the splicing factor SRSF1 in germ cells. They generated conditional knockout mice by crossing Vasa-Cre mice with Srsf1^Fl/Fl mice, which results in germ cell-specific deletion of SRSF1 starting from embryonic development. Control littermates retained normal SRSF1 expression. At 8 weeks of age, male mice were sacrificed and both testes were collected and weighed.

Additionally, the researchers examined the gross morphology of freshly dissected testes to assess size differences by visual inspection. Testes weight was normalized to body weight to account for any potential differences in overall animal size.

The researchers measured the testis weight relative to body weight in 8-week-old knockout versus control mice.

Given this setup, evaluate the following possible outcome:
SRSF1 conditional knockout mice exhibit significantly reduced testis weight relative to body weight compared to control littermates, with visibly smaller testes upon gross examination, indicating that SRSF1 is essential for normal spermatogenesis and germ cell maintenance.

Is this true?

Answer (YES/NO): YES